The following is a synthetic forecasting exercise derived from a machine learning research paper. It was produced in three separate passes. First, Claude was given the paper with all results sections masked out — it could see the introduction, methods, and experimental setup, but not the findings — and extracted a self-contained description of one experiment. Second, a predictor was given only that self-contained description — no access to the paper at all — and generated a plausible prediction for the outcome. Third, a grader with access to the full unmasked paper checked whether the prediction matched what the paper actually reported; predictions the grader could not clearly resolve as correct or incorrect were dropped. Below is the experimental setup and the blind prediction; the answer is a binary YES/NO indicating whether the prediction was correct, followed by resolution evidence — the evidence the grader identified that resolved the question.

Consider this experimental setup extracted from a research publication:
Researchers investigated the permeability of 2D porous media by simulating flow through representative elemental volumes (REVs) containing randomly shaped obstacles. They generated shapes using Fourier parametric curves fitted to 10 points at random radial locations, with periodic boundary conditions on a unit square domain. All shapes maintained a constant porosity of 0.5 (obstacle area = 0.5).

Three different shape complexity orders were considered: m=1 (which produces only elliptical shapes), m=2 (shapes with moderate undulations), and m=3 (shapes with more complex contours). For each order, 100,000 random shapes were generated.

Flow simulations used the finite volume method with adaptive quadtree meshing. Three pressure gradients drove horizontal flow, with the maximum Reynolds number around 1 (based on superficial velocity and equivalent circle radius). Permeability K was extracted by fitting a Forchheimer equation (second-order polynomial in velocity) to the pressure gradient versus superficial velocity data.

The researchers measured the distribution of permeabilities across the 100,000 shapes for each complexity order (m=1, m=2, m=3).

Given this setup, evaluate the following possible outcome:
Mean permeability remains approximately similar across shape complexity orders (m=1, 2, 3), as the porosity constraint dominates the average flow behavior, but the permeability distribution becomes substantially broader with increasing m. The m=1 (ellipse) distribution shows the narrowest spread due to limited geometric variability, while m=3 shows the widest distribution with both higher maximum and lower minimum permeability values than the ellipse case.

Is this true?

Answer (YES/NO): NO